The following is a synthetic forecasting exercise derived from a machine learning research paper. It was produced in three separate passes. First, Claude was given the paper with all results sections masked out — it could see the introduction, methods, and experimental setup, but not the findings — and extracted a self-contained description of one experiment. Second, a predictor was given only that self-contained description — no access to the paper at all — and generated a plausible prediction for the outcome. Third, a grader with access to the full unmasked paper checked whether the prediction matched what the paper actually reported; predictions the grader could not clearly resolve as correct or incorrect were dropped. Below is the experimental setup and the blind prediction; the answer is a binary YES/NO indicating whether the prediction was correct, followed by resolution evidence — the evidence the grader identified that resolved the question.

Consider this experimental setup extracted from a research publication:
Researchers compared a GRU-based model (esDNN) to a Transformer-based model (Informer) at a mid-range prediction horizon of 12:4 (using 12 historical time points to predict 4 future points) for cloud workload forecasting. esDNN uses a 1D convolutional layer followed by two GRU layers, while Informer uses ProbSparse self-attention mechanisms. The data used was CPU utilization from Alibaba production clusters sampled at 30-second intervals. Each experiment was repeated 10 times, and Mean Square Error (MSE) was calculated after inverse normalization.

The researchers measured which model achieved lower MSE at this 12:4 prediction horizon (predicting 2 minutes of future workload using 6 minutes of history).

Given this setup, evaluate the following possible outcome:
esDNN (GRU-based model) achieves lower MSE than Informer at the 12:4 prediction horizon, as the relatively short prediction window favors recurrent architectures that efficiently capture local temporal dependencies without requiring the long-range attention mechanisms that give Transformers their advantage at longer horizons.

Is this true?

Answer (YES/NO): YES